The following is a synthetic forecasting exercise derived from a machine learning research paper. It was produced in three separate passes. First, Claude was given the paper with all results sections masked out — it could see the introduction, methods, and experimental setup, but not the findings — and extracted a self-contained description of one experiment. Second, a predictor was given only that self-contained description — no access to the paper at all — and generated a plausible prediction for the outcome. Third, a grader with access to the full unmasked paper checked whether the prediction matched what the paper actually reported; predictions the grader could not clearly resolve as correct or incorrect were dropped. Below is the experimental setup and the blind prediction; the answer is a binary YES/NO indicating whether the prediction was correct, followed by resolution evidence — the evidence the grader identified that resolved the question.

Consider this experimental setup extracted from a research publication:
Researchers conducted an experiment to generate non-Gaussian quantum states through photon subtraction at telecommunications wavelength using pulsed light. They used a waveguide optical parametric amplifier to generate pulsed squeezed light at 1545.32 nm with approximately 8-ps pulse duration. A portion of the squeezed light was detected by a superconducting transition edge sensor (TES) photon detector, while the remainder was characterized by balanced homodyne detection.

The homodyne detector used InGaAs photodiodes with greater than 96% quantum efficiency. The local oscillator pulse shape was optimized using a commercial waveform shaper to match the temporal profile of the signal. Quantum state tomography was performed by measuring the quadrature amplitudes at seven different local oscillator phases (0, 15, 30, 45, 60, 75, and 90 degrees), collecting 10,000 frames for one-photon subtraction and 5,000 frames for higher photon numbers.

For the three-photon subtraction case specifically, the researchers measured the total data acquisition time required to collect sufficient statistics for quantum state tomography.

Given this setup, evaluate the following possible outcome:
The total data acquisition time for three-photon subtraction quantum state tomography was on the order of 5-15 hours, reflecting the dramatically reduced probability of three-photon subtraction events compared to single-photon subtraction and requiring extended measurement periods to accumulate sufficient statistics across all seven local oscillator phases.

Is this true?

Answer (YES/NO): NO